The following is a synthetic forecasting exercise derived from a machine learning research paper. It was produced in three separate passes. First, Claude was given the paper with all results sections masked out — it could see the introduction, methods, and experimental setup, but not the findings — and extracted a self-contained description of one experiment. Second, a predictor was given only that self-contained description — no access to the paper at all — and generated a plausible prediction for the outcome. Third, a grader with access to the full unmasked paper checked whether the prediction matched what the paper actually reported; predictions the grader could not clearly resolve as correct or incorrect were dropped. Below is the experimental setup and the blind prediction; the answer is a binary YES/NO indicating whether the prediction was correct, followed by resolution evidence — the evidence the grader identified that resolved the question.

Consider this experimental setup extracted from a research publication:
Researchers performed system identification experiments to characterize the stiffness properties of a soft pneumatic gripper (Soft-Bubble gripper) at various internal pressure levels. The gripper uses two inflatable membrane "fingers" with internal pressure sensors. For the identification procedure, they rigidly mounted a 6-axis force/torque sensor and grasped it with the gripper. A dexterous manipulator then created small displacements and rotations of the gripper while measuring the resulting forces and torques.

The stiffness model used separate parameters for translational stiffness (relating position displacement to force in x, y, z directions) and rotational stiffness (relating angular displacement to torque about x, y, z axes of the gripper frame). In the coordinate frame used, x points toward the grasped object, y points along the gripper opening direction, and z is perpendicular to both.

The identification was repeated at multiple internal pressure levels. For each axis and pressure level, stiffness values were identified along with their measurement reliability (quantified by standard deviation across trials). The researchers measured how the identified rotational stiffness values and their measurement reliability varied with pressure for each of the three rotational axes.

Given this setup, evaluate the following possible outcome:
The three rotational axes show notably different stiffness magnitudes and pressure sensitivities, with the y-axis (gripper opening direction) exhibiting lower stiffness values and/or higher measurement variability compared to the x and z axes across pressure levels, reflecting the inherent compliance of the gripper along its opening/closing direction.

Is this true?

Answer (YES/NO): NO